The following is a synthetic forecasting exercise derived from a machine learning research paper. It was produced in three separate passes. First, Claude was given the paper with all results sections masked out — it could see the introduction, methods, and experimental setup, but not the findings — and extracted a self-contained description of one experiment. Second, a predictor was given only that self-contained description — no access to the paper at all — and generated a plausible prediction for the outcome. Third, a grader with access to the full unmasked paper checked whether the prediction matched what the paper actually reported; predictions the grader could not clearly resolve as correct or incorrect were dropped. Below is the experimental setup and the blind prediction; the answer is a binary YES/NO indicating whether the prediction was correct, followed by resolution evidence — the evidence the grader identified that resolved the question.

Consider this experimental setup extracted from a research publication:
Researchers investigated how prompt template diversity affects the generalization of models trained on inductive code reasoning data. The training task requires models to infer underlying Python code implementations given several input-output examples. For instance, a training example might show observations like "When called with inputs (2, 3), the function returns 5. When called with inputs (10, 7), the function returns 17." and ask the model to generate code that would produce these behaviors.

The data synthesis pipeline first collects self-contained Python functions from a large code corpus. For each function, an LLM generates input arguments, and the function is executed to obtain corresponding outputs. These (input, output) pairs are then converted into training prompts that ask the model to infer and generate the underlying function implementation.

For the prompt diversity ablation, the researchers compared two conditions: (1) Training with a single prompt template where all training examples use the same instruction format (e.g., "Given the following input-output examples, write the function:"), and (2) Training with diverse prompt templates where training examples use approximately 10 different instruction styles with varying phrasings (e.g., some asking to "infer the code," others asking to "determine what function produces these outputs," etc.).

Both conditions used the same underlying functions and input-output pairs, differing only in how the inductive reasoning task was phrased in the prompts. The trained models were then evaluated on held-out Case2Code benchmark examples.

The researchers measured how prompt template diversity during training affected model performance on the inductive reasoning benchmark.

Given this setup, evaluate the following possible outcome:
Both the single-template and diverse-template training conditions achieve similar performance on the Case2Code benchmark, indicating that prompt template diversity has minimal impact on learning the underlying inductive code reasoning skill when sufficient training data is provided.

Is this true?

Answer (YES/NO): NO